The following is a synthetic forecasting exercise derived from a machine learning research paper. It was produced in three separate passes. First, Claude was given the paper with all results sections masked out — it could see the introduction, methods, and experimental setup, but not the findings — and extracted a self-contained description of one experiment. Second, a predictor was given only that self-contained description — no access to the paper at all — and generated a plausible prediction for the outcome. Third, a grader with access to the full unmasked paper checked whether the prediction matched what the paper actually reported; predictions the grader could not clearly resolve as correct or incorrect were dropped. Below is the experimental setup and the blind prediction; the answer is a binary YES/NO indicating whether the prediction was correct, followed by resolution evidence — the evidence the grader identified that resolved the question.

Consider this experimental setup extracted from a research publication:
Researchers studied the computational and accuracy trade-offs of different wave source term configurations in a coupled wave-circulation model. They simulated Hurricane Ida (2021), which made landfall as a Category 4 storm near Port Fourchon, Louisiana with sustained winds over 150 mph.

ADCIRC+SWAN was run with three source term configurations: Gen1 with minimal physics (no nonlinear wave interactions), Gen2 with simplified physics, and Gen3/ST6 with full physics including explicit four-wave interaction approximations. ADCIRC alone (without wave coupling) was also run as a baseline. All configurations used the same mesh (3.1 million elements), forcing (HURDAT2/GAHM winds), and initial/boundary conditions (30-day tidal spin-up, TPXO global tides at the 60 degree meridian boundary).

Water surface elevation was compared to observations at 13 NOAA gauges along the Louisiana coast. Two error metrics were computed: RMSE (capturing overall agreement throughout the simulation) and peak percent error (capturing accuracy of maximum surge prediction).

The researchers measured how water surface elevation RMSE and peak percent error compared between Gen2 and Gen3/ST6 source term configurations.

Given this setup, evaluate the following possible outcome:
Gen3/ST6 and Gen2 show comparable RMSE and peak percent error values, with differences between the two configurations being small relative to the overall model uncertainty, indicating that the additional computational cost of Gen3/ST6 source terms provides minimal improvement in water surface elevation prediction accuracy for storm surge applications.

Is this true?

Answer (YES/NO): YES